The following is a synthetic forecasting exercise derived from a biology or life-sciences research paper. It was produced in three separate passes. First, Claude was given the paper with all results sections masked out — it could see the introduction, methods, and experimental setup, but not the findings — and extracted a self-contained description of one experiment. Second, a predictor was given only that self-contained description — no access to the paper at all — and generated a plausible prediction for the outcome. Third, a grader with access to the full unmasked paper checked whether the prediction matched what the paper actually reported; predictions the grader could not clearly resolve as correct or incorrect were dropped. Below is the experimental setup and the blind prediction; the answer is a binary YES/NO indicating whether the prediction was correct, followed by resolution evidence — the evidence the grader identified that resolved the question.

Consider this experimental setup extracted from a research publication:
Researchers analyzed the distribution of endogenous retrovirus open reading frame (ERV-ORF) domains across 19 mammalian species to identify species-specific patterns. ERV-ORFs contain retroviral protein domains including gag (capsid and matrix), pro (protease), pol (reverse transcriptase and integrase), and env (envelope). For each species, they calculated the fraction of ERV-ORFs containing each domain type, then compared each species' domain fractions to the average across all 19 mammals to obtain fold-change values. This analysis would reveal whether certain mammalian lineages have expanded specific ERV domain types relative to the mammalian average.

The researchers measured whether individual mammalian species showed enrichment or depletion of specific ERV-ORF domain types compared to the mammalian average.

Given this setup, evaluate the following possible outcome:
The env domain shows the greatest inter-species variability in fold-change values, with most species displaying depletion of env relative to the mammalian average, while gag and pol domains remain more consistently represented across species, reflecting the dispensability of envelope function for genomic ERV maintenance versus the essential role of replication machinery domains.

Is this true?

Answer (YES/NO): NO